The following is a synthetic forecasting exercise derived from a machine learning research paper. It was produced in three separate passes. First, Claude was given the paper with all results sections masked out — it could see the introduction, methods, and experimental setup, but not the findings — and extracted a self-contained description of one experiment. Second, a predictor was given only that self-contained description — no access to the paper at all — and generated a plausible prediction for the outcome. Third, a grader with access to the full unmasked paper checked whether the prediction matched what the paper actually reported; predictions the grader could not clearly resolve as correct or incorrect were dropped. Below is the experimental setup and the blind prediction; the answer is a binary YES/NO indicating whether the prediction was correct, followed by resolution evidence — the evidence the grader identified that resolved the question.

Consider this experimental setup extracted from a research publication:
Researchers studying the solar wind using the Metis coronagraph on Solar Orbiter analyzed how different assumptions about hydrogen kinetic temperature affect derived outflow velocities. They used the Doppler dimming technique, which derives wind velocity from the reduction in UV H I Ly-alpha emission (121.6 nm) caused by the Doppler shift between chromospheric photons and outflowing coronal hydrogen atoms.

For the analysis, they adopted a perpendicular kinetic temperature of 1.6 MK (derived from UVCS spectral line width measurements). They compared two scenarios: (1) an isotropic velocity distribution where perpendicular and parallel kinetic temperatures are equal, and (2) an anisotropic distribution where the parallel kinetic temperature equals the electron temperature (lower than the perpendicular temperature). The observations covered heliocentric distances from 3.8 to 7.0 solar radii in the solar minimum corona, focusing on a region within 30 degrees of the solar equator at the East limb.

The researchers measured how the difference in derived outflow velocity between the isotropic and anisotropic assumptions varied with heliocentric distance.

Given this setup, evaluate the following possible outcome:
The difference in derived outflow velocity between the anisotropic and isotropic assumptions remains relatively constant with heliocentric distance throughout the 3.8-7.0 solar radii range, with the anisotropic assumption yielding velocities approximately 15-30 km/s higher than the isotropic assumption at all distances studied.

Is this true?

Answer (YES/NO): NO